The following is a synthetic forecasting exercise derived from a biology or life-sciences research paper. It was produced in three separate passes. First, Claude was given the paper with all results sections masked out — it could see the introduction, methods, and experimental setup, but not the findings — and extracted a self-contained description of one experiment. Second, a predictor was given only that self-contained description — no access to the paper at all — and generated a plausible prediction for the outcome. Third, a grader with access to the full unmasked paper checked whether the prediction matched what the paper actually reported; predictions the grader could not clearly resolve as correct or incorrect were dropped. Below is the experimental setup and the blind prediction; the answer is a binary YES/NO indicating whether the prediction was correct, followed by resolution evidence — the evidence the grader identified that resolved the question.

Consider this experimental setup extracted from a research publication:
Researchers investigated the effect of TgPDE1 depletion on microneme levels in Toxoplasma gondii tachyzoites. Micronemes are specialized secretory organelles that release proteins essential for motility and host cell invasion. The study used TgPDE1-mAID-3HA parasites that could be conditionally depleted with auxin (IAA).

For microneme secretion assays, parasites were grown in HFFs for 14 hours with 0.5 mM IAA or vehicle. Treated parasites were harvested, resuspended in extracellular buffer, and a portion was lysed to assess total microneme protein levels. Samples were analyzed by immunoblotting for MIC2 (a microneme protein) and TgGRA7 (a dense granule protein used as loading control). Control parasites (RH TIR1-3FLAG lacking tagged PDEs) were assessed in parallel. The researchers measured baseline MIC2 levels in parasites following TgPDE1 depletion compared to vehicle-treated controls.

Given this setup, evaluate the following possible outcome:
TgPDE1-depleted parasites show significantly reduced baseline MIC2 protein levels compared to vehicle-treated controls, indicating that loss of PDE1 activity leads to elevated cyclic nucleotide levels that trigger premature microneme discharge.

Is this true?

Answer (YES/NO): YES